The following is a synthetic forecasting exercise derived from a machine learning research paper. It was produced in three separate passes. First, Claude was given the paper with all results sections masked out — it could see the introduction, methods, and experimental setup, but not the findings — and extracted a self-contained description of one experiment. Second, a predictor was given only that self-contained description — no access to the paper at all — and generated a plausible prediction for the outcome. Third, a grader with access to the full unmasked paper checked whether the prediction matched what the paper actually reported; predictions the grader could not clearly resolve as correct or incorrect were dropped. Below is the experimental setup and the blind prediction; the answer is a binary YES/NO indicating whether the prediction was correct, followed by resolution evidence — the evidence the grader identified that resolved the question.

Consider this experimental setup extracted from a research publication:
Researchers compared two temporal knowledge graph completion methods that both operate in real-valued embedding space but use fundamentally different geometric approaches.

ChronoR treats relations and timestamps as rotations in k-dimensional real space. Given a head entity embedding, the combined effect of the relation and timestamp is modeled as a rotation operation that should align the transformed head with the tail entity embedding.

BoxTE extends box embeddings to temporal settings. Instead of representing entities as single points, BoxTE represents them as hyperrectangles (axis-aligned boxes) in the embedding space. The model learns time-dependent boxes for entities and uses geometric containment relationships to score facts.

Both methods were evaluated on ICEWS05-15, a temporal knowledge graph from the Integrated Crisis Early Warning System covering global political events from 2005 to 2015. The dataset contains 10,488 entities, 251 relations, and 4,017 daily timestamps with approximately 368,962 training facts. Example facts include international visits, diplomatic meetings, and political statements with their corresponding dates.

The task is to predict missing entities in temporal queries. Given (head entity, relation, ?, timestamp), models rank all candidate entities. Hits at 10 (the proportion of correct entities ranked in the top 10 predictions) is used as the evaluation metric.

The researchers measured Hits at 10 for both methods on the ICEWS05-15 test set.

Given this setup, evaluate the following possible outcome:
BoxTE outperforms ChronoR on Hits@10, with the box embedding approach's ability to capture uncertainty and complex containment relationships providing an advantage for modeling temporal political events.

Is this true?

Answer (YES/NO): NO